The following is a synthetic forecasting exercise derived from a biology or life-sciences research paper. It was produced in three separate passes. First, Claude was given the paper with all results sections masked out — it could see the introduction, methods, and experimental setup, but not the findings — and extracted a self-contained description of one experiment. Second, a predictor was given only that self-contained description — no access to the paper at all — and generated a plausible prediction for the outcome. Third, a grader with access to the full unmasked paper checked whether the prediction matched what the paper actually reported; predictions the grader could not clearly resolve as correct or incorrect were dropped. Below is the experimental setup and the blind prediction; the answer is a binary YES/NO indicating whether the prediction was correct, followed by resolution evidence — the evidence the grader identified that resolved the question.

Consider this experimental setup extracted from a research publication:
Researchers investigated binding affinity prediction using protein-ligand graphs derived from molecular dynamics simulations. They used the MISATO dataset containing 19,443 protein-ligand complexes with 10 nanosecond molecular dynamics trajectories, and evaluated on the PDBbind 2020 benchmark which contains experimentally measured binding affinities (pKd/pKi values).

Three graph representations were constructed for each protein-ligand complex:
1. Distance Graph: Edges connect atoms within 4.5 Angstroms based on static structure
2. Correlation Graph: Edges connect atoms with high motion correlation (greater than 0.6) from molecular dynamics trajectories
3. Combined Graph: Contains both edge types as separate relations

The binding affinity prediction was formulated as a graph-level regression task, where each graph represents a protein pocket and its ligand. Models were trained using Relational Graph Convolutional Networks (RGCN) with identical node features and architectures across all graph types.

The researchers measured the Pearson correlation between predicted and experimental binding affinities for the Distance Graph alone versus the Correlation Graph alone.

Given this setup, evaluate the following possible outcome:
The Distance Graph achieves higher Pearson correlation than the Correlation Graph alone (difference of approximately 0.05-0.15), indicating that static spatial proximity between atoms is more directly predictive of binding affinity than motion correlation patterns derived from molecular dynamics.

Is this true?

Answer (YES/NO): NO